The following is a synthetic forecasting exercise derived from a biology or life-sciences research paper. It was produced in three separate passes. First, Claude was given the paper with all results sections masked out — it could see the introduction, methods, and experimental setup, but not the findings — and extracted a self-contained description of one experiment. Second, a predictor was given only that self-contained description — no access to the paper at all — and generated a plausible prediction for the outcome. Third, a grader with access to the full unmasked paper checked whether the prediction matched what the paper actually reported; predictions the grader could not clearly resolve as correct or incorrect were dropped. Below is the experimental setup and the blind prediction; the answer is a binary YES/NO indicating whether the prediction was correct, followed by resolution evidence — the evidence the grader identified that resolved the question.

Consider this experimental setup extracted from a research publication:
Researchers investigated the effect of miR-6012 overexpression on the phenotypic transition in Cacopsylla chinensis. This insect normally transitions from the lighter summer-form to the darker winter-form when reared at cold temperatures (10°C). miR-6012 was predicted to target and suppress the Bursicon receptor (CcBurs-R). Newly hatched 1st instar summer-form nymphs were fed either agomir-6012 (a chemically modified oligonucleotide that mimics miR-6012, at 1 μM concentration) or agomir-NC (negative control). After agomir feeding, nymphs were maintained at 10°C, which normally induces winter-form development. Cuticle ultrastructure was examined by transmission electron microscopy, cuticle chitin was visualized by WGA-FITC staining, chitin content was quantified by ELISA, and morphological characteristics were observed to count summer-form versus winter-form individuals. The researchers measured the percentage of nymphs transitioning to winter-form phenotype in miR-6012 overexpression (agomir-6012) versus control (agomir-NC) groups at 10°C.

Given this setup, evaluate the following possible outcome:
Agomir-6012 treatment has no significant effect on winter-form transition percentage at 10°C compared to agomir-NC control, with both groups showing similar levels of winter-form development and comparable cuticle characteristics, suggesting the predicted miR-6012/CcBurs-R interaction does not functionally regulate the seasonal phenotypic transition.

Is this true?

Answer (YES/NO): NO